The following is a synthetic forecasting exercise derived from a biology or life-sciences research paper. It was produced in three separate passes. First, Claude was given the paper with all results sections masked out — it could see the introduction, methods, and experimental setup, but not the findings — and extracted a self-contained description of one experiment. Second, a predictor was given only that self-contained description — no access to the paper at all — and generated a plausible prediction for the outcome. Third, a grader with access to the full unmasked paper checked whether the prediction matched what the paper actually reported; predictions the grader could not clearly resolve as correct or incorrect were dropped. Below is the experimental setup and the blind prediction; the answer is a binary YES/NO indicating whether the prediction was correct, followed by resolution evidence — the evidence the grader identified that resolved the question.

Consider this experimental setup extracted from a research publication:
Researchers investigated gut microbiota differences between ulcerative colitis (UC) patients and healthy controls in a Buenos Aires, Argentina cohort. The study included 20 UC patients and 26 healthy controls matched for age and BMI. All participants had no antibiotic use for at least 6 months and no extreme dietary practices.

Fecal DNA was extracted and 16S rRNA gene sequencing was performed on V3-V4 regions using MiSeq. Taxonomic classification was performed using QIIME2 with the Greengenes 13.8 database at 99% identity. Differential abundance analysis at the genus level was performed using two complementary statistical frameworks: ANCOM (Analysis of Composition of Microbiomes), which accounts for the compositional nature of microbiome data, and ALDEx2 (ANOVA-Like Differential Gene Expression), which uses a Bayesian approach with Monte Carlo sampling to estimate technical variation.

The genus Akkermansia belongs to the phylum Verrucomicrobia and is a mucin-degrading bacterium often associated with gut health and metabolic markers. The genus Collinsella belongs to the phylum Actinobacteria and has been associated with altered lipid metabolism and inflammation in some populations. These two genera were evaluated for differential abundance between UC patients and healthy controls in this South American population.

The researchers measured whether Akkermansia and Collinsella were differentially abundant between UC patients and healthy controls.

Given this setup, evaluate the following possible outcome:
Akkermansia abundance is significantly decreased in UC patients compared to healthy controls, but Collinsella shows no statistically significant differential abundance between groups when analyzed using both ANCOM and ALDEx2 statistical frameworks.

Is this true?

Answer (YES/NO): NO